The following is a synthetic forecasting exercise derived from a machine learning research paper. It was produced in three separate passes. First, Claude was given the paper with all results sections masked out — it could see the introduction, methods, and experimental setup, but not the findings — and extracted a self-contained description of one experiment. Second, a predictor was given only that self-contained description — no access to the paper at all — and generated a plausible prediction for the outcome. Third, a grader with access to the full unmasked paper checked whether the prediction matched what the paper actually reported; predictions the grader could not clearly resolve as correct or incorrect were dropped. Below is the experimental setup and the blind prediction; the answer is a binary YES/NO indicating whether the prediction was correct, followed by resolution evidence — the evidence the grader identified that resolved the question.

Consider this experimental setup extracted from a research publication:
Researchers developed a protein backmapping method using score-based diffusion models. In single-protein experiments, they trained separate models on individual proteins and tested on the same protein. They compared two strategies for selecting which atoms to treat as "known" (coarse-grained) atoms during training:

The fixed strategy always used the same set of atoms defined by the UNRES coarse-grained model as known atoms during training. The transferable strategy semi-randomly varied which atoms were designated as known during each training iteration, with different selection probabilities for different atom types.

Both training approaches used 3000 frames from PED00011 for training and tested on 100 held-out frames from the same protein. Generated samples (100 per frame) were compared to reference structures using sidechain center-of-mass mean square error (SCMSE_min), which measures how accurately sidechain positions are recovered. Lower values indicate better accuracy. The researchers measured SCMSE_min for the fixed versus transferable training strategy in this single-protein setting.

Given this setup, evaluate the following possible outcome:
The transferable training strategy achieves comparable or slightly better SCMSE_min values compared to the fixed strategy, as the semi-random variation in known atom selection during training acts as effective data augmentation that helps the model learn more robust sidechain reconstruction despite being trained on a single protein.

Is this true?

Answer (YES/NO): NO